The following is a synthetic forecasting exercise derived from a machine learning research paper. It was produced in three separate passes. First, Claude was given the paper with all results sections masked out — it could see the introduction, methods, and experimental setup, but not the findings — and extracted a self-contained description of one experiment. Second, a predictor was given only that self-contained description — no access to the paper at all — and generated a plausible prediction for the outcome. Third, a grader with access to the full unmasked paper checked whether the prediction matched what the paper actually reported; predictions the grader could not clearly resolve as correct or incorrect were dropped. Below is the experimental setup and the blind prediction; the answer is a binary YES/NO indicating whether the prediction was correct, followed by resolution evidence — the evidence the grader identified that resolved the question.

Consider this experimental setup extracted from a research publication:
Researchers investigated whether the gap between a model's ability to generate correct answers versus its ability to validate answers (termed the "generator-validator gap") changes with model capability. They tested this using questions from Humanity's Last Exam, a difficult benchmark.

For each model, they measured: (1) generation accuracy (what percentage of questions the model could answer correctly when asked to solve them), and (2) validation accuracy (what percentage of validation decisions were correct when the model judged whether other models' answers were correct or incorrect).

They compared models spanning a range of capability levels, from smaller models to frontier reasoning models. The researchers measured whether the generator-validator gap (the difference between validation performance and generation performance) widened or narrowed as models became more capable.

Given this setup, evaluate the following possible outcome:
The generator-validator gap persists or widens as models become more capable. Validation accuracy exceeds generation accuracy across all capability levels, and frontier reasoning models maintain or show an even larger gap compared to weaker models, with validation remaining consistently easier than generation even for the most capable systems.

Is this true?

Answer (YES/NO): YES